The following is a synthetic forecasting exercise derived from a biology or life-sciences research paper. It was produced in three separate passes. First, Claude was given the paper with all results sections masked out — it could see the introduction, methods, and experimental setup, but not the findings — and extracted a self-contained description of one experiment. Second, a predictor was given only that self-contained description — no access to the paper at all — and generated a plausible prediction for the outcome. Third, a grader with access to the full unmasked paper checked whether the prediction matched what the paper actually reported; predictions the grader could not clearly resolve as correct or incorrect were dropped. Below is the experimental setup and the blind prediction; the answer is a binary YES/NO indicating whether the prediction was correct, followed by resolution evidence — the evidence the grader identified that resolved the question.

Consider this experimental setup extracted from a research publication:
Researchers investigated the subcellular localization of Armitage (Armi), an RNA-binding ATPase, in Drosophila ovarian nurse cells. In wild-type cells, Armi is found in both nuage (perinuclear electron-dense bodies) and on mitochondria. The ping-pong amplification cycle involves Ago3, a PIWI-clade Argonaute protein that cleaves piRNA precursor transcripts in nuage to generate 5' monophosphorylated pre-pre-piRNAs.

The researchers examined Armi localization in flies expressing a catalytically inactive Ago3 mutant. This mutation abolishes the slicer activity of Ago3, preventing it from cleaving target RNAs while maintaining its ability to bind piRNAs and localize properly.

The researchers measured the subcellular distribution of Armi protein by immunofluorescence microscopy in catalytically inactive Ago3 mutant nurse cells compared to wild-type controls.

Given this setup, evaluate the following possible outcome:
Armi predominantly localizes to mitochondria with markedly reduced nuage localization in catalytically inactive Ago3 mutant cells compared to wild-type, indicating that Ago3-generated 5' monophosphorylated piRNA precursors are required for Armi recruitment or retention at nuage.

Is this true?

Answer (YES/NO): NO